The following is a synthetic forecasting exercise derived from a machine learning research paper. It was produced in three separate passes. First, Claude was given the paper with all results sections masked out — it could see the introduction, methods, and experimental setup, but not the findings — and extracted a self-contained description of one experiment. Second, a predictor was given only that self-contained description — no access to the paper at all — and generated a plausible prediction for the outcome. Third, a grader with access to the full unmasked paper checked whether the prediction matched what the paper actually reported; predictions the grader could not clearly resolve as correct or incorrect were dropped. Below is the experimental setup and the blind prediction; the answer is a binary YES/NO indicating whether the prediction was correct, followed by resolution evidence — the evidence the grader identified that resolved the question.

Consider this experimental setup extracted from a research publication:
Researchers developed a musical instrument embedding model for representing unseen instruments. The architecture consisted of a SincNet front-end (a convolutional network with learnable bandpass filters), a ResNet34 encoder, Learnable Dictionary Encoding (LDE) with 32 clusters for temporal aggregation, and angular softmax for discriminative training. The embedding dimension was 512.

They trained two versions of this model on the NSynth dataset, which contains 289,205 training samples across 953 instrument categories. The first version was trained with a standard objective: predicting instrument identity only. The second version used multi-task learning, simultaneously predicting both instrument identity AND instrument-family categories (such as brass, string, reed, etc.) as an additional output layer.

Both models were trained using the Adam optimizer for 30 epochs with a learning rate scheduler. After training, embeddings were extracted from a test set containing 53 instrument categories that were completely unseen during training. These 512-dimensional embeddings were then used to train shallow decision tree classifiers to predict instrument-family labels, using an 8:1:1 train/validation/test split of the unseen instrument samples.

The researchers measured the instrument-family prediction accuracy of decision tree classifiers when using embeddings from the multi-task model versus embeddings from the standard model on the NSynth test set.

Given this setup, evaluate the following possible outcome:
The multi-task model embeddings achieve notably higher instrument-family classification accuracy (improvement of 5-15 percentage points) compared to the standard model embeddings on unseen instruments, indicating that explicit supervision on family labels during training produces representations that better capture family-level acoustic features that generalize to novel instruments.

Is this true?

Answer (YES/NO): NO